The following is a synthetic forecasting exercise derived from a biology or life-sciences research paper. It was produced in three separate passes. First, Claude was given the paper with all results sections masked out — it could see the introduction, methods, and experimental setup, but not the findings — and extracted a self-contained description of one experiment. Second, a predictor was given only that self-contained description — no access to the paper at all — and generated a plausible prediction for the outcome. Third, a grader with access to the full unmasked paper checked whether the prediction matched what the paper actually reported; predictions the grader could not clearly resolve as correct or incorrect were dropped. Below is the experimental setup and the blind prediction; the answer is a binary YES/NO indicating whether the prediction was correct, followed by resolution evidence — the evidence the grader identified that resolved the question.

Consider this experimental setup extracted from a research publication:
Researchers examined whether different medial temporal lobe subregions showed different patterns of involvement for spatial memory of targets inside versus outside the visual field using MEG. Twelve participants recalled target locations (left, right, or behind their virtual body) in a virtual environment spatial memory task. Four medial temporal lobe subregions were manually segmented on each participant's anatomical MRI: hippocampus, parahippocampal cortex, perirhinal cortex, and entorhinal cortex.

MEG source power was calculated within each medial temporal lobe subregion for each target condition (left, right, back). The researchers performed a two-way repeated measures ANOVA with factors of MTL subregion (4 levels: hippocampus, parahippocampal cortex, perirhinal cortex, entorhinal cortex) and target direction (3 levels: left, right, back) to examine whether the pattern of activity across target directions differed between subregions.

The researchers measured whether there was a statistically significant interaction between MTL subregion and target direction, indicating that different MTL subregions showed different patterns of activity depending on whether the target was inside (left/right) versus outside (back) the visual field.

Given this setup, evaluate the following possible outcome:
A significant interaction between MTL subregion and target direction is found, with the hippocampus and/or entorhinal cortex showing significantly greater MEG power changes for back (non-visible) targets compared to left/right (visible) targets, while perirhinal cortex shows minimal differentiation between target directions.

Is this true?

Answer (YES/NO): NO